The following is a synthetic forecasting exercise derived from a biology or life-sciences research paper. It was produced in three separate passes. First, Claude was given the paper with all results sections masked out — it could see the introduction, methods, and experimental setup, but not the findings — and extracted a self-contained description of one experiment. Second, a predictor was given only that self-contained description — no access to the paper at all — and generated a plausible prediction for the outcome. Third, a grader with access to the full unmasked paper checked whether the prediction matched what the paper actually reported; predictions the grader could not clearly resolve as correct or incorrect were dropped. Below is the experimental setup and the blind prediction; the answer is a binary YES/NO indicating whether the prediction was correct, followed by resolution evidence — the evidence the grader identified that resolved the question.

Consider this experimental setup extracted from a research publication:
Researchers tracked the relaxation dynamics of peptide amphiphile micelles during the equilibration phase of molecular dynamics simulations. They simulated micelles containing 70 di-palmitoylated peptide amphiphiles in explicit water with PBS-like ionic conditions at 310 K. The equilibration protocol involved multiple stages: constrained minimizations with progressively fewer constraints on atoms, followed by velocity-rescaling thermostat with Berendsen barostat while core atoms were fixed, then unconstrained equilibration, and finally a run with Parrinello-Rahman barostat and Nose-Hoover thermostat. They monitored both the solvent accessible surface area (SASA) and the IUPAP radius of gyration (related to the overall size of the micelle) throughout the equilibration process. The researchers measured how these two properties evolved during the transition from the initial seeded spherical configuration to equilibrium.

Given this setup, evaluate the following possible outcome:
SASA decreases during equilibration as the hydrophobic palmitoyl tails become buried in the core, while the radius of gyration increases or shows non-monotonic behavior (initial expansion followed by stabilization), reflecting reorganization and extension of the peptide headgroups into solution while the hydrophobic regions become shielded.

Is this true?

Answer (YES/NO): NO